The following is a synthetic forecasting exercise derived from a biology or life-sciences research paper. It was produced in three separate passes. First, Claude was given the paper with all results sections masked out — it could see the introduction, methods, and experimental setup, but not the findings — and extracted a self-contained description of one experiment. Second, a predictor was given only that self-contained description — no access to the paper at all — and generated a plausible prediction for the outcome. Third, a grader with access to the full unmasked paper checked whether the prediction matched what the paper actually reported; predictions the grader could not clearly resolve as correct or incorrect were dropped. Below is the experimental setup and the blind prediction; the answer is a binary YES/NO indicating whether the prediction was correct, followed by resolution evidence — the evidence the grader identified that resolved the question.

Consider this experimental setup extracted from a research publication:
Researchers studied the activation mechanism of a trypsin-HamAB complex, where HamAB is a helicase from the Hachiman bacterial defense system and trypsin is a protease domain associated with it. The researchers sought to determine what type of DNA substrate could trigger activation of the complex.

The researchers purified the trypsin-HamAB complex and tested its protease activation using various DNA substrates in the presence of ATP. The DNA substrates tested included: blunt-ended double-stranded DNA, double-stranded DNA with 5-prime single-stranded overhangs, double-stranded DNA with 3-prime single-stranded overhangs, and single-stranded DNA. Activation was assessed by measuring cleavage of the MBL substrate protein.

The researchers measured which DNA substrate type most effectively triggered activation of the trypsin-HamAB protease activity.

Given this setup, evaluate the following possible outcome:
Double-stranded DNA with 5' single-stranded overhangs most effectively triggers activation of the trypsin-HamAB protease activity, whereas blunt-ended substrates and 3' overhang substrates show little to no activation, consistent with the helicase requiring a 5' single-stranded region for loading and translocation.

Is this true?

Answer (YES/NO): NO